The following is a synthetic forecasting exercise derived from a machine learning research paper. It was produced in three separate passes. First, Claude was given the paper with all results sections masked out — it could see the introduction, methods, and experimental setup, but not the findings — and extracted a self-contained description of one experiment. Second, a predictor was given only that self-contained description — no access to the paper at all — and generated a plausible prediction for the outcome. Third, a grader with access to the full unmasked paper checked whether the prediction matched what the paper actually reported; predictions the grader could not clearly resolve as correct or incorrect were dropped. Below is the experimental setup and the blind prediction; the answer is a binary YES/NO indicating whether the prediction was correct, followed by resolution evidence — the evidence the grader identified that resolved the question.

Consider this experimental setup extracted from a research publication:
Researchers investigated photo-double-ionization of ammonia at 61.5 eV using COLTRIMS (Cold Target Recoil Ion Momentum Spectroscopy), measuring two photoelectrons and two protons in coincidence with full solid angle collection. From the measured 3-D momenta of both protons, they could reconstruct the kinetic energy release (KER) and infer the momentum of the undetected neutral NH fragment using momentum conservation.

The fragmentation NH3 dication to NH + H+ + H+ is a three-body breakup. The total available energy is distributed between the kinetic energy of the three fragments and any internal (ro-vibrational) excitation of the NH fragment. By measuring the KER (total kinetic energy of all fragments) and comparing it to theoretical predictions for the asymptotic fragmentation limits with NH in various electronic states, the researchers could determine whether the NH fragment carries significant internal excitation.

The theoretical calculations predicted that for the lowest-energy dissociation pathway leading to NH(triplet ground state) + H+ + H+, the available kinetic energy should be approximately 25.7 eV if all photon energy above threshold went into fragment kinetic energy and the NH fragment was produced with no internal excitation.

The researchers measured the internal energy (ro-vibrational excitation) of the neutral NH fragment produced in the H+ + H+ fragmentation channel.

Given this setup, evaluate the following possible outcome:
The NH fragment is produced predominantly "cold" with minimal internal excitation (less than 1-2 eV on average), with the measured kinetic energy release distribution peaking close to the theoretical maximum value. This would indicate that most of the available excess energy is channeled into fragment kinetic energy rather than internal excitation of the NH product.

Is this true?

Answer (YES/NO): NO